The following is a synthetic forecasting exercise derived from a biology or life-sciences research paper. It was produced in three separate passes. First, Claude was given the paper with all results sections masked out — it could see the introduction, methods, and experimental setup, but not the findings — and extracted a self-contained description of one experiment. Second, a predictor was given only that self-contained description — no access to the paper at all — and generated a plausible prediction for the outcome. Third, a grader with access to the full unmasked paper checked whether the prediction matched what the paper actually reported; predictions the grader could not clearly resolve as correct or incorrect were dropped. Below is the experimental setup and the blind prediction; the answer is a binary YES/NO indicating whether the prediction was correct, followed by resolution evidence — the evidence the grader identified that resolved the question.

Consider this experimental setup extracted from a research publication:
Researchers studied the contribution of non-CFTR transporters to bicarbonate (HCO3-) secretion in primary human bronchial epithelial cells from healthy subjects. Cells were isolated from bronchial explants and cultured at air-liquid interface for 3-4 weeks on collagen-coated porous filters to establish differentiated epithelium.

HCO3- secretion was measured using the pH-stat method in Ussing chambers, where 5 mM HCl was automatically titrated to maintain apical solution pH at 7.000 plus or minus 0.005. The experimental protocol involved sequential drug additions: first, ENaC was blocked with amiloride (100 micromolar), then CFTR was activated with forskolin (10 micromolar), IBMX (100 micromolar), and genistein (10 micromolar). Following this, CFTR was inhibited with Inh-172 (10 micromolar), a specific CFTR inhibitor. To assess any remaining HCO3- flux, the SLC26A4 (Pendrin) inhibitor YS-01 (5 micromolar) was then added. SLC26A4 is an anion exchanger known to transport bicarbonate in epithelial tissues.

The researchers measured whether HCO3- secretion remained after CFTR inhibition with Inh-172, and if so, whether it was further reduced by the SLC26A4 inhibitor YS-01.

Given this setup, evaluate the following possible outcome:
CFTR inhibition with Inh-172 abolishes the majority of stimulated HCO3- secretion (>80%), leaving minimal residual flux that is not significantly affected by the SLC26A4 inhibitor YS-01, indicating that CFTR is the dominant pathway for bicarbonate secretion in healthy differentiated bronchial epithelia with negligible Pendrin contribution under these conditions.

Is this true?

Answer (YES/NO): YES